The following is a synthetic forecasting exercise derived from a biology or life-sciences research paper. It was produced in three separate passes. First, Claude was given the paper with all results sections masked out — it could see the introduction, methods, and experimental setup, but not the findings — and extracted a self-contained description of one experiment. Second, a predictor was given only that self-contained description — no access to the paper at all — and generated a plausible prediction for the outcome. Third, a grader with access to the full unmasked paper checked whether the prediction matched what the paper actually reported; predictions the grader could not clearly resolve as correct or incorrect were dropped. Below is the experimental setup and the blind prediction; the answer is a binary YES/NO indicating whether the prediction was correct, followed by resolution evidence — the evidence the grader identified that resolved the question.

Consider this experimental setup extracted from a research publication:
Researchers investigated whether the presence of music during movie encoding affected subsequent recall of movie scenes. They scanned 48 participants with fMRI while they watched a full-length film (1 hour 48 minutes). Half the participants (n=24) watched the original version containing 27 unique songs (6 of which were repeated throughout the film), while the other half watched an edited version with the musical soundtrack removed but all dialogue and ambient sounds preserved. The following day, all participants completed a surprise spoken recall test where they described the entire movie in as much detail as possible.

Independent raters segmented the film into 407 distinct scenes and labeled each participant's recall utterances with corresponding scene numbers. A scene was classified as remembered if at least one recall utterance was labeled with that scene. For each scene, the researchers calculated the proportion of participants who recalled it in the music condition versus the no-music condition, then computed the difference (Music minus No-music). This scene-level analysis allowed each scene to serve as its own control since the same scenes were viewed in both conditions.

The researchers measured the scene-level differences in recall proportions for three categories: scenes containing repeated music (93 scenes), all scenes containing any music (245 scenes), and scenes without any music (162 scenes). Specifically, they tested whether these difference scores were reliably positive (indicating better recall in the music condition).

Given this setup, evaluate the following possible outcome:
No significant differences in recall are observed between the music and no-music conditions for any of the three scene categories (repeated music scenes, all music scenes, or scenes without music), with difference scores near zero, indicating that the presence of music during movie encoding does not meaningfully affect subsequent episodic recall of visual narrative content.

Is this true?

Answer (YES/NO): NO